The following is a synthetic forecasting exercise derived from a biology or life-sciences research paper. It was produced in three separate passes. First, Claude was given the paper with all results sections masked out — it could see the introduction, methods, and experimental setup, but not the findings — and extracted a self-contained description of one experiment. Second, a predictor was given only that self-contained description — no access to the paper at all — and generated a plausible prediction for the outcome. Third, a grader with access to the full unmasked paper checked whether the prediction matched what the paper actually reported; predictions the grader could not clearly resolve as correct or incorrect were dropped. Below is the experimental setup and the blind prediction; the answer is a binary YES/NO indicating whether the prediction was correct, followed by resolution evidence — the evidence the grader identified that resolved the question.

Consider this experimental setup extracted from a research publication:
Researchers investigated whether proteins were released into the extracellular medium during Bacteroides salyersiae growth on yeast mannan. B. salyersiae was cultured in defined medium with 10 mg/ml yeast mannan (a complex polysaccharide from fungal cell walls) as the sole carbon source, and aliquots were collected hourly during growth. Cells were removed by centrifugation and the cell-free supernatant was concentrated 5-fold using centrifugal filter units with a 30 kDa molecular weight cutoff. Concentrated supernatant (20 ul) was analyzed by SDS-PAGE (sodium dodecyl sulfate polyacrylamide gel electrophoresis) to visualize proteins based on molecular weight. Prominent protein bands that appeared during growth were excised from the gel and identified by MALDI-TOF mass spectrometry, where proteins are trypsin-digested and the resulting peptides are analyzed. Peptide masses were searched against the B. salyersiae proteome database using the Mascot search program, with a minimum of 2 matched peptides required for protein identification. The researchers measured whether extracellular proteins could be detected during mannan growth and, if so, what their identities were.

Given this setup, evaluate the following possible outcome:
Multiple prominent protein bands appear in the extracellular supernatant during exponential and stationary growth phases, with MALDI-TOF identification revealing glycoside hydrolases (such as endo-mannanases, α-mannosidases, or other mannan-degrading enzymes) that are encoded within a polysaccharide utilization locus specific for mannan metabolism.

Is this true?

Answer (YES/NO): NO